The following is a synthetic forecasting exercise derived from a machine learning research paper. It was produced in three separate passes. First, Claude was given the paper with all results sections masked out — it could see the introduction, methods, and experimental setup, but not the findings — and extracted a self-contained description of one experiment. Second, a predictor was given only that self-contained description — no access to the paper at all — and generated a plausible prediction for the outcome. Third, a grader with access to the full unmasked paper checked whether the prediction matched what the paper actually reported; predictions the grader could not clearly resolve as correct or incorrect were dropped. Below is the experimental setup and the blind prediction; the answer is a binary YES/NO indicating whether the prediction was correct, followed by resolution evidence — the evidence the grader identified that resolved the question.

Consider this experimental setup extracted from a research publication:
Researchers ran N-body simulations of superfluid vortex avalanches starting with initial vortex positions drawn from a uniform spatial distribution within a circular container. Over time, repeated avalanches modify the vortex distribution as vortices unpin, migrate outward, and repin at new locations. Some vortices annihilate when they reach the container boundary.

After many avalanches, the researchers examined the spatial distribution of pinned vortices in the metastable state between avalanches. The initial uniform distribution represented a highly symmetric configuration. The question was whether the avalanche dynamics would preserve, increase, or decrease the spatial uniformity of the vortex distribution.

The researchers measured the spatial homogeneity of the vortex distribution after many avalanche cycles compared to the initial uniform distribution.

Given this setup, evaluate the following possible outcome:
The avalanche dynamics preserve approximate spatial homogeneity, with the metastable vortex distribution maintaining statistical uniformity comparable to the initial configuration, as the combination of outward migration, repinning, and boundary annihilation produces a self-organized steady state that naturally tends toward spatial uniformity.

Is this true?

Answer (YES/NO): NO